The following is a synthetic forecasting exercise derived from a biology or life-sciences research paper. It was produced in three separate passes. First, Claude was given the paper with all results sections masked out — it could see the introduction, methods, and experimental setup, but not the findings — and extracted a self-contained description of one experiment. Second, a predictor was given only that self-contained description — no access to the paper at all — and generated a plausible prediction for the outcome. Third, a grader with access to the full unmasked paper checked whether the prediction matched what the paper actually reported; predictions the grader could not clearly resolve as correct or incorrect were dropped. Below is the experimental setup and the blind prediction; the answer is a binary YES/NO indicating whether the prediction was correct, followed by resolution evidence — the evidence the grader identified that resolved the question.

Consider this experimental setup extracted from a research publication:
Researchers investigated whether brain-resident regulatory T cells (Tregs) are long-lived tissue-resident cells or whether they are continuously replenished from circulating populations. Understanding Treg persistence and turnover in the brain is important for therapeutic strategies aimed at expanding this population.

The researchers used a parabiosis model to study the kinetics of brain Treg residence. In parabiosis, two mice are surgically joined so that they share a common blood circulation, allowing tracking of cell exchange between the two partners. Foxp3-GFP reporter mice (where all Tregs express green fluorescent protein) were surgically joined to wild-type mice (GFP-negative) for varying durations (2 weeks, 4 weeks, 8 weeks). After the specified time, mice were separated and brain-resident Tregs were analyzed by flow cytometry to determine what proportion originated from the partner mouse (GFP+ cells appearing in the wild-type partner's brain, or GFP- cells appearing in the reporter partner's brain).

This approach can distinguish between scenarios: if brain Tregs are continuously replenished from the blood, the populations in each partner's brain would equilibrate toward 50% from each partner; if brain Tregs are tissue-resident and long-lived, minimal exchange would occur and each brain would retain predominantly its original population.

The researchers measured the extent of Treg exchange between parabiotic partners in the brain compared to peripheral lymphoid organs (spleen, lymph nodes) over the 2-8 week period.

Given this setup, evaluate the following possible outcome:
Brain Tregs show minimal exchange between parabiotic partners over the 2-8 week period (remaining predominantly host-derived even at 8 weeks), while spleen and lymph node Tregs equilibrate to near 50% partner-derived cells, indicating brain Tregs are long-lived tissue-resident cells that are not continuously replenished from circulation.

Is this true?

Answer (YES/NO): NO